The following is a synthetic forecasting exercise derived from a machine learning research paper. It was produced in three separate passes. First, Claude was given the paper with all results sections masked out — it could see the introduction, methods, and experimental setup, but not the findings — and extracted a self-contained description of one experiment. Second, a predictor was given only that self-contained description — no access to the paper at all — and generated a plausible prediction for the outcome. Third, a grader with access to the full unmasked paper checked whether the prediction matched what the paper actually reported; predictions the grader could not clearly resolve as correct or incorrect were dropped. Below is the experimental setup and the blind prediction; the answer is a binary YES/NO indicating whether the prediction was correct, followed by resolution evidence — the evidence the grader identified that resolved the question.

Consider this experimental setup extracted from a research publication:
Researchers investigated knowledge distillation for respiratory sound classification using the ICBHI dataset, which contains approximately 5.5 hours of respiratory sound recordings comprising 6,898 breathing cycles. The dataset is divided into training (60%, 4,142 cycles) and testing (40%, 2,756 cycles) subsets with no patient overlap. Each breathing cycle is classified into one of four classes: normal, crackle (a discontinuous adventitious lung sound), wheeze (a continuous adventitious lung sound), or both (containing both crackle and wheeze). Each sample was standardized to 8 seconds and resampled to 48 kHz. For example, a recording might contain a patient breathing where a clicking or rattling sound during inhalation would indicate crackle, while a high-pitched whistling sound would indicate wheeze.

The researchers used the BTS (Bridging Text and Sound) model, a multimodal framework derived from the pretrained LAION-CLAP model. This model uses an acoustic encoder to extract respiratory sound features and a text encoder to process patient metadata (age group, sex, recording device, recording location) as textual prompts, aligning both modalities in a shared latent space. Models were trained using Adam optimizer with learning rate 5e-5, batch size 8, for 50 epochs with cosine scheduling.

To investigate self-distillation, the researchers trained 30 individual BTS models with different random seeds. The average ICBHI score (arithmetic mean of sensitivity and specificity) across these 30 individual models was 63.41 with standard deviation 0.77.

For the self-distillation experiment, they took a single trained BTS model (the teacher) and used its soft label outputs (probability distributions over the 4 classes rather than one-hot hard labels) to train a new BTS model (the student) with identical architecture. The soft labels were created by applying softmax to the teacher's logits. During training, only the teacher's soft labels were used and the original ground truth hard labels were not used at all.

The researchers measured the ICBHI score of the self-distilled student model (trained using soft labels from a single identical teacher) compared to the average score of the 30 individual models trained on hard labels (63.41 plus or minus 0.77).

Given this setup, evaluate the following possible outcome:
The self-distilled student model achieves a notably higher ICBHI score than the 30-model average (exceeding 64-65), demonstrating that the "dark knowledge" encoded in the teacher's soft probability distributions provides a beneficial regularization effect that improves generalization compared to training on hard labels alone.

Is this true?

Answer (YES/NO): NO